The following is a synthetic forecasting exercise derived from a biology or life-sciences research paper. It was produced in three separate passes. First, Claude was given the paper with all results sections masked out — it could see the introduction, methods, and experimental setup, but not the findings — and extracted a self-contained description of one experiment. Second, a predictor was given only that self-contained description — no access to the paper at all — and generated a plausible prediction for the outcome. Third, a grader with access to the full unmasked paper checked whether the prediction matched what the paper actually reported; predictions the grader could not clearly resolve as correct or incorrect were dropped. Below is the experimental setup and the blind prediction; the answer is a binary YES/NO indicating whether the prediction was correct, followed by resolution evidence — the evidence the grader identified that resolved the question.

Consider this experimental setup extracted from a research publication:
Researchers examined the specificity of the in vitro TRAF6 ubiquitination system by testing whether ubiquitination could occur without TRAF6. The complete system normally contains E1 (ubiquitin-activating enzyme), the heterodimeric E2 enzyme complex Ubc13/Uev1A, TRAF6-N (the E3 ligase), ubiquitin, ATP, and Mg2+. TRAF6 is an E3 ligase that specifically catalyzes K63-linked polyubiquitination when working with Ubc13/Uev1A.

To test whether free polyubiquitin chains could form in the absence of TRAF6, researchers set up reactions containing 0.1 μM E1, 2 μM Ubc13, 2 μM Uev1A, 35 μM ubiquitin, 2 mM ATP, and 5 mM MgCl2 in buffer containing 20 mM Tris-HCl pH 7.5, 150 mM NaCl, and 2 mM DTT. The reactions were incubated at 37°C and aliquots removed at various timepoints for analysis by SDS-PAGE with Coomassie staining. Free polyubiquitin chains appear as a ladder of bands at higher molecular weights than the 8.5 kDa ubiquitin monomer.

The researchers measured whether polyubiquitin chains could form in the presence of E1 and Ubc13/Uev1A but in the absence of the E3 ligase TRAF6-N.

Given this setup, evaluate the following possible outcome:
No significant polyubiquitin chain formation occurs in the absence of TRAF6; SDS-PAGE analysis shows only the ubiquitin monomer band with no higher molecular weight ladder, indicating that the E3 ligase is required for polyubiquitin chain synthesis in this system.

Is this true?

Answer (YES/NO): YES